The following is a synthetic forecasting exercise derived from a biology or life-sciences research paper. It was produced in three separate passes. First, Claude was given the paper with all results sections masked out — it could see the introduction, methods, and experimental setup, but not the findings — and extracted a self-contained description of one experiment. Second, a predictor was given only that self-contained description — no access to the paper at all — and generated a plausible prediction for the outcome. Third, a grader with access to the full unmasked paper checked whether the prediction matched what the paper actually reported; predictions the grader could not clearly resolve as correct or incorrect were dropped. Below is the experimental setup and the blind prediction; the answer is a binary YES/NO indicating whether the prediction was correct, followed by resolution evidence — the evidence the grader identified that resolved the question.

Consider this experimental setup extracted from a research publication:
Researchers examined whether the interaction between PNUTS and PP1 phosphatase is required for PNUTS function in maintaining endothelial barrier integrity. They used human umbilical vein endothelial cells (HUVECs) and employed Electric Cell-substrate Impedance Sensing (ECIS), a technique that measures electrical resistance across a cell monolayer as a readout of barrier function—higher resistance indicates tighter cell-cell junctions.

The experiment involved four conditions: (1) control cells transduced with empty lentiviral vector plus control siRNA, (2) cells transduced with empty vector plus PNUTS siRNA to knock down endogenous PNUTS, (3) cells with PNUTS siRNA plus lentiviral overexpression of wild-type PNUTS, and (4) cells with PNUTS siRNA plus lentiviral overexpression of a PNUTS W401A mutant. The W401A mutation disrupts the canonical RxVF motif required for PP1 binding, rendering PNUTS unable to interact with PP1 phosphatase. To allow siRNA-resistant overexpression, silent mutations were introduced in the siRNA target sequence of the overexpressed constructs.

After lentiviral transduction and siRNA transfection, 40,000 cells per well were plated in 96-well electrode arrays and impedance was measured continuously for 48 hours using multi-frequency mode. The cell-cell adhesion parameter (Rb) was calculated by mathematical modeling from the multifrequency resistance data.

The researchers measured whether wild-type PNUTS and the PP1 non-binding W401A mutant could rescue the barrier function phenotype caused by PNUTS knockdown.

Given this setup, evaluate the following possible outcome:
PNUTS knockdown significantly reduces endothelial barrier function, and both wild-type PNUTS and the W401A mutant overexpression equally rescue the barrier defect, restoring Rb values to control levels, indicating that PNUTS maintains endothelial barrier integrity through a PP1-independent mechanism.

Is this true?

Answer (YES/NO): NO